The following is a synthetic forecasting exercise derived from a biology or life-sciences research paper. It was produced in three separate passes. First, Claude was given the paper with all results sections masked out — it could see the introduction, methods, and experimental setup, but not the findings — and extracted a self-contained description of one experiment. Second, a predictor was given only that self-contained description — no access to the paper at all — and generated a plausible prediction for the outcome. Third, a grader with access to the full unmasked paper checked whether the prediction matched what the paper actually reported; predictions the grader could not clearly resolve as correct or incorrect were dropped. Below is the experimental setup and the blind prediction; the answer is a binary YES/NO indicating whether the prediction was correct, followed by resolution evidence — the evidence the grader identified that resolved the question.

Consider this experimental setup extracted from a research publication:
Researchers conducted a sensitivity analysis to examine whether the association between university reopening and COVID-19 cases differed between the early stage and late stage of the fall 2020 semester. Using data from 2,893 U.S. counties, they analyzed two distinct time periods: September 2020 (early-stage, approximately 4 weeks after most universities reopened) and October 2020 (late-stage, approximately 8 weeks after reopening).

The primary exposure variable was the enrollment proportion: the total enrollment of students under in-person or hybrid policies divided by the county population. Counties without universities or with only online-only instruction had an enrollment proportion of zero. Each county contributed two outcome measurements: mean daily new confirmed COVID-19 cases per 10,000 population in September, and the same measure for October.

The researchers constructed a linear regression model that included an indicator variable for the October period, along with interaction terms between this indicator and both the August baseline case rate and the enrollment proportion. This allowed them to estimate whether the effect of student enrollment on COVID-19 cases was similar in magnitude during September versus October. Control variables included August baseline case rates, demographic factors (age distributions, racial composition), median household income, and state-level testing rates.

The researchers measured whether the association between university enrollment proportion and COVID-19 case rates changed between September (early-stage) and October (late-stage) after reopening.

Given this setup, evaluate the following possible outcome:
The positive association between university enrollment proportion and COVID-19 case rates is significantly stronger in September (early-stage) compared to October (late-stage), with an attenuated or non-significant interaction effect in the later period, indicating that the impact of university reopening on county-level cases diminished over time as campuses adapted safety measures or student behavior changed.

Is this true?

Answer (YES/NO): YES